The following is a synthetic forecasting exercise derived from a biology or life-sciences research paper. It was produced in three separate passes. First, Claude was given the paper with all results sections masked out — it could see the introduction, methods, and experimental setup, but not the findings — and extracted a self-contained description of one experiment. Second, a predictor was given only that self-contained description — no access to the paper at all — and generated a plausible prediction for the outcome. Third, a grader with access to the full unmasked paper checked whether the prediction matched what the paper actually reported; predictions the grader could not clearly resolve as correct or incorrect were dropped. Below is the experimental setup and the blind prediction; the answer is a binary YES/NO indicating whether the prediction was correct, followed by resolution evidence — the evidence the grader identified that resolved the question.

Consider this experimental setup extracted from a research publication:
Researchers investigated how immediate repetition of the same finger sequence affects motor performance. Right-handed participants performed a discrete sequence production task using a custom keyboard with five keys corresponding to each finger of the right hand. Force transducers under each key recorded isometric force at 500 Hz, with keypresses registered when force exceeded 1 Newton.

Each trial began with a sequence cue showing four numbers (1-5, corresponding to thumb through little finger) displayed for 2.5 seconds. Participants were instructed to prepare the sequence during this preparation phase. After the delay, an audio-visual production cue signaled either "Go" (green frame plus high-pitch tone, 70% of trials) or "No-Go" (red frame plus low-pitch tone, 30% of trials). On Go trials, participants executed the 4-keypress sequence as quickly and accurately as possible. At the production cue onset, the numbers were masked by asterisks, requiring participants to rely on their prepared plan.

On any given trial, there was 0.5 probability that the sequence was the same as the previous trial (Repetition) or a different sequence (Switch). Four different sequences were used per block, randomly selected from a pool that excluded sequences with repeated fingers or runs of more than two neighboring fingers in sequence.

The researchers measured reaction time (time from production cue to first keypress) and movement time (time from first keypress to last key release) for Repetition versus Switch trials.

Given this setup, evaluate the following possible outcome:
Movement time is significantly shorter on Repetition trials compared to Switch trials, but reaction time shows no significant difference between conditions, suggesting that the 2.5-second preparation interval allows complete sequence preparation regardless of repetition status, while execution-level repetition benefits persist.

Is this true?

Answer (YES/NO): NO